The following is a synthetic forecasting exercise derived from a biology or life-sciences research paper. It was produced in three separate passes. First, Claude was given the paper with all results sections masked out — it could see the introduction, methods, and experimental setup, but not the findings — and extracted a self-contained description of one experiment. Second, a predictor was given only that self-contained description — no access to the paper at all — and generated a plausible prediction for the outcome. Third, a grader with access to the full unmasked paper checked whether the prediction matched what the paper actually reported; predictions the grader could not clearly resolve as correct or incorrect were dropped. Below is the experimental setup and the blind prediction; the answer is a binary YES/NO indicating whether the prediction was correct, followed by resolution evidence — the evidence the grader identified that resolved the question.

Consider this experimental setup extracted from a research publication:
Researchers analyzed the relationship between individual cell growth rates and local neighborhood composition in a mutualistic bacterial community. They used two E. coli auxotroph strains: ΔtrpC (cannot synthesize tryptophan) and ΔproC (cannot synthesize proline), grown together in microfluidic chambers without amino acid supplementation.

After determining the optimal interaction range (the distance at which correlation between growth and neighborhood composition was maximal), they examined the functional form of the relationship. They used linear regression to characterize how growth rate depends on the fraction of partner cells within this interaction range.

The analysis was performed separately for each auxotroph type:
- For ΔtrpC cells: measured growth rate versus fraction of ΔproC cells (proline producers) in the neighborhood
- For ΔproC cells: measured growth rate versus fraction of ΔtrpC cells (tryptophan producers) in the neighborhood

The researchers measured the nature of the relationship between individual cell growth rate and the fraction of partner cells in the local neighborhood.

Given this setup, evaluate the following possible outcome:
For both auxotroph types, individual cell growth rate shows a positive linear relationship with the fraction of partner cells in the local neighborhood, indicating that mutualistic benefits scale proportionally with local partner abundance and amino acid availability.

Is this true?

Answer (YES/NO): YES